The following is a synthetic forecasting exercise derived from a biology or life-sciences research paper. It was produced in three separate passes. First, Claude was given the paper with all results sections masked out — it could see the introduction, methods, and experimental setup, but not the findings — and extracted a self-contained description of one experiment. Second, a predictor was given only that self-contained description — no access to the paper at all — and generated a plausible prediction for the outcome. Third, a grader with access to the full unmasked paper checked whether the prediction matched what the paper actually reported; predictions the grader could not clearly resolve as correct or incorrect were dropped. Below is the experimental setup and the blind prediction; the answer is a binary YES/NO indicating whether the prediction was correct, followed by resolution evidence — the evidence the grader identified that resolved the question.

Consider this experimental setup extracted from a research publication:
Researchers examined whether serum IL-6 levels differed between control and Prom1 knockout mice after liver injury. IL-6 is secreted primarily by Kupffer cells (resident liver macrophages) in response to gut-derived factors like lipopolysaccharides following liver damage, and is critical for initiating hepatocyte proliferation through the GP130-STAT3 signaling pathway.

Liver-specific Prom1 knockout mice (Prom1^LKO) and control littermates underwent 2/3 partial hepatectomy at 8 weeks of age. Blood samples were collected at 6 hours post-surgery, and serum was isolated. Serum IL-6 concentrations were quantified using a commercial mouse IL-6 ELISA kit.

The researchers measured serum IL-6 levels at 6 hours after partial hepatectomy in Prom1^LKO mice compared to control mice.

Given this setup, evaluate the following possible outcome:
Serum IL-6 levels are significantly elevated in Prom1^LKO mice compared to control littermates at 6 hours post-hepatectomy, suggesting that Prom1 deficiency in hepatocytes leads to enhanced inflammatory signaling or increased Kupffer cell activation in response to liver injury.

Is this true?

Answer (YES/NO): NO